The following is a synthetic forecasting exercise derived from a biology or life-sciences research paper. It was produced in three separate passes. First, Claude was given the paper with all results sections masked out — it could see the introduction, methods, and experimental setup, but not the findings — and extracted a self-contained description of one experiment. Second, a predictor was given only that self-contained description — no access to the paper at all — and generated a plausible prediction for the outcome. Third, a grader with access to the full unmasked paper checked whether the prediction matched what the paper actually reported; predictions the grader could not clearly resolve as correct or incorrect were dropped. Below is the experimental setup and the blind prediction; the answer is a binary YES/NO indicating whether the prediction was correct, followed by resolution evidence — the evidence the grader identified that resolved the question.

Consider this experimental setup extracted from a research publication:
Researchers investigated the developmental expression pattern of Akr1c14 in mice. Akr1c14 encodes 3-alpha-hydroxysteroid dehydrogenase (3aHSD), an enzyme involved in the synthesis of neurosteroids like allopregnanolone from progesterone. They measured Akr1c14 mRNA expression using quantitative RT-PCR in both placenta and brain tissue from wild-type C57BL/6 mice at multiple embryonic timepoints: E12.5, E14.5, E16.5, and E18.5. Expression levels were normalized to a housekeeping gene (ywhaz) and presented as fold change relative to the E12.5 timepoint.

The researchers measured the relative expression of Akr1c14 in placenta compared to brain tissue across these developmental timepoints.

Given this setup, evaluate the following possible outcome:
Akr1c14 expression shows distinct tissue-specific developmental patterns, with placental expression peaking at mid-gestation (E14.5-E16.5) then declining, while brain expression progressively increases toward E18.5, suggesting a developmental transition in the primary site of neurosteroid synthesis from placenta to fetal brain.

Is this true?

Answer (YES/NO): NO